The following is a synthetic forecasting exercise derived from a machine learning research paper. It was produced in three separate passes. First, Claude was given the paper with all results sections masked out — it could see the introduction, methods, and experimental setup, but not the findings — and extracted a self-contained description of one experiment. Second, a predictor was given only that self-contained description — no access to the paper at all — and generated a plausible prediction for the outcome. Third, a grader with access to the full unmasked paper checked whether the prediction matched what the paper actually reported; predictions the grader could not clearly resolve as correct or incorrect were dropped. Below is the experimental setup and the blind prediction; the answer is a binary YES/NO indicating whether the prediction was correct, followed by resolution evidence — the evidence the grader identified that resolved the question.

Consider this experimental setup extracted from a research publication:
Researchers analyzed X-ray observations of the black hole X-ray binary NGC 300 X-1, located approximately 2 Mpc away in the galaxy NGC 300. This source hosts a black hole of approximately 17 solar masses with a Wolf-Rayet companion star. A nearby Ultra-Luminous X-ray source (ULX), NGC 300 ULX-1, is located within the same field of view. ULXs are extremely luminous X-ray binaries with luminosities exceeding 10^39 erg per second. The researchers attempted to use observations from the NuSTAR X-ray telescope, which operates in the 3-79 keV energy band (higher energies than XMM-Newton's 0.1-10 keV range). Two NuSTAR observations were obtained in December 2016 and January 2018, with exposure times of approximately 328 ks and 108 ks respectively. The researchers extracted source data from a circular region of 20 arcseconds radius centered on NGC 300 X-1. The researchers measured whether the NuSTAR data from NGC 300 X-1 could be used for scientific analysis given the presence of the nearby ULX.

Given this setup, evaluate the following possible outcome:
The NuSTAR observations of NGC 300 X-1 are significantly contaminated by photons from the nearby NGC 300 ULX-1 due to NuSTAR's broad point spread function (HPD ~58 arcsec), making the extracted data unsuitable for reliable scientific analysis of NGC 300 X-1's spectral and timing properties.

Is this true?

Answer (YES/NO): YES